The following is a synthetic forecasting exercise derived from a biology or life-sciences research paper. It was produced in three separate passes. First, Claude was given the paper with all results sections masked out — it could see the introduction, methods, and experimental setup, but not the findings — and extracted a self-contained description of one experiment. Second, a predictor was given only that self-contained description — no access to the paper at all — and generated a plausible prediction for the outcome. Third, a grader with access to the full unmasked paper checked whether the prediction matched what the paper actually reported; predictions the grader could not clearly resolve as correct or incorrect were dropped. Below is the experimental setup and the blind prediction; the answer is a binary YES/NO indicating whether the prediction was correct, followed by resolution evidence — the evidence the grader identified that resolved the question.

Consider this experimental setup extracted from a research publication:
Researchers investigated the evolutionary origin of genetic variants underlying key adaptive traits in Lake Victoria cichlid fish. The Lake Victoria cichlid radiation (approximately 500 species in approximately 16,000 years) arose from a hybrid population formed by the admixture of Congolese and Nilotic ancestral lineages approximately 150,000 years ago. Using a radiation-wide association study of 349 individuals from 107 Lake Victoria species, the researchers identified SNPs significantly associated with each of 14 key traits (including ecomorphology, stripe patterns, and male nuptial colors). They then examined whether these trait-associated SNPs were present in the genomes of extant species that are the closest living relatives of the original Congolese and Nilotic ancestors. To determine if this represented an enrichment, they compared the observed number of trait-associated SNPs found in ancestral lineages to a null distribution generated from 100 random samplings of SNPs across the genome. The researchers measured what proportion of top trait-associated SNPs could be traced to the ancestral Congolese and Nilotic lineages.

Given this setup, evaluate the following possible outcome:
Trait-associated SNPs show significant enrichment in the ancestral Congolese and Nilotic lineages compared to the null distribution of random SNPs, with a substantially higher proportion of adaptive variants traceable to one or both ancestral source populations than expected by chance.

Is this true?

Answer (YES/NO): YES